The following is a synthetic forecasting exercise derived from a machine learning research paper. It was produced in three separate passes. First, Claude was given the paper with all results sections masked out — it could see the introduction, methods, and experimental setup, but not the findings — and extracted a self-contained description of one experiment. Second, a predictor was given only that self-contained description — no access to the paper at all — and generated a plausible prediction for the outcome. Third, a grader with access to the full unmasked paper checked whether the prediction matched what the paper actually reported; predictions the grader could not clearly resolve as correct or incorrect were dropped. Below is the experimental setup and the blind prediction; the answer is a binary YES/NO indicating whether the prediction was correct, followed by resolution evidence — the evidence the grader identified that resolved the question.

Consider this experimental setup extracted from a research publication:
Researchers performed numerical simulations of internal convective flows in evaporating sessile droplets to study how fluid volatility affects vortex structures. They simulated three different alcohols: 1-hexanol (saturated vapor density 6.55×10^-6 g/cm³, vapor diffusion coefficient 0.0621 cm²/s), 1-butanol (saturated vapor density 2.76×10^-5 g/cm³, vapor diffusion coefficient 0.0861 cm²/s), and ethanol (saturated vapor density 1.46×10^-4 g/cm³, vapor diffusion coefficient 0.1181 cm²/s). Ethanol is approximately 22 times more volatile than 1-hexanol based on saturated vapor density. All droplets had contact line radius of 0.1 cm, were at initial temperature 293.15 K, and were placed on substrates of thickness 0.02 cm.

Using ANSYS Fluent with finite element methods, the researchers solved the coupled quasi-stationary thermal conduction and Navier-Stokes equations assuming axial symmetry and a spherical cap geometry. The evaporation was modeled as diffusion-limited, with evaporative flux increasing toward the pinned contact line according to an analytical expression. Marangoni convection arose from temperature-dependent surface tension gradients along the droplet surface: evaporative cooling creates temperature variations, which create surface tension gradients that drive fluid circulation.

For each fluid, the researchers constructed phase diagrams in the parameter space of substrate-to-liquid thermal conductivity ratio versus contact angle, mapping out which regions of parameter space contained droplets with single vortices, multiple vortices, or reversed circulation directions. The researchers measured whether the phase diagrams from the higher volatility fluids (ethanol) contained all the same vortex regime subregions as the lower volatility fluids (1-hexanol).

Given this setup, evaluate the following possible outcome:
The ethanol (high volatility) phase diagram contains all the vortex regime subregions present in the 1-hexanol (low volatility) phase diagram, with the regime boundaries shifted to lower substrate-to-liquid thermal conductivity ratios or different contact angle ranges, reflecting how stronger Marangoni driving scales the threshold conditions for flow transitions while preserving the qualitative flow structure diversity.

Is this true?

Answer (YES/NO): NO